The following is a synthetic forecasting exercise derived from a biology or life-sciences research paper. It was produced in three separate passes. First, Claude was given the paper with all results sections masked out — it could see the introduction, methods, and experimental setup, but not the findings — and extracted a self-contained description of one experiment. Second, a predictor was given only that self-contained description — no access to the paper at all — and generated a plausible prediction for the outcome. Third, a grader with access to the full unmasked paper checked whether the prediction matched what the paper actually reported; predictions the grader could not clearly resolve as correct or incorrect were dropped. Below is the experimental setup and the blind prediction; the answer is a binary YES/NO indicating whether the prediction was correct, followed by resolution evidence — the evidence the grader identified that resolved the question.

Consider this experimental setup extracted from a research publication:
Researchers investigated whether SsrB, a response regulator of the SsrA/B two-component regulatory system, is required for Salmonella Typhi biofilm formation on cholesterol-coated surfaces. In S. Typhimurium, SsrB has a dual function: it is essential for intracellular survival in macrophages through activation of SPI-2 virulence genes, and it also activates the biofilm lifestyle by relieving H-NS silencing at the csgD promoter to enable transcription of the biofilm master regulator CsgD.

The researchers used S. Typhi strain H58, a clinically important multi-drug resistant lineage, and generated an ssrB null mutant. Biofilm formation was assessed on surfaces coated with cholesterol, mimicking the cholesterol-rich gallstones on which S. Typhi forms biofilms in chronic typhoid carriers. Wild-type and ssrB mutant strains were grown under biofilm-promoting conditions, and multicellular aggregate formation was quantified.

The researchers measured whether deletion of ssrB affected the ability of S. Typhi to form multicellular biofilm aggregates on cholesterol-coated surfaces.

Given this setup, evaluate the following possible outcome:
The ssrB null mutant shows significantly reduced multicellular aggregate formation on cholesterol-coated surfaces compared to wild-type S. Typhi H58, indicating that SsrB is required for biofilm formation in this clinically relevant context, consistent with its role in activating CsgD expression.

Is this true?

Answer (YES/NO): NO